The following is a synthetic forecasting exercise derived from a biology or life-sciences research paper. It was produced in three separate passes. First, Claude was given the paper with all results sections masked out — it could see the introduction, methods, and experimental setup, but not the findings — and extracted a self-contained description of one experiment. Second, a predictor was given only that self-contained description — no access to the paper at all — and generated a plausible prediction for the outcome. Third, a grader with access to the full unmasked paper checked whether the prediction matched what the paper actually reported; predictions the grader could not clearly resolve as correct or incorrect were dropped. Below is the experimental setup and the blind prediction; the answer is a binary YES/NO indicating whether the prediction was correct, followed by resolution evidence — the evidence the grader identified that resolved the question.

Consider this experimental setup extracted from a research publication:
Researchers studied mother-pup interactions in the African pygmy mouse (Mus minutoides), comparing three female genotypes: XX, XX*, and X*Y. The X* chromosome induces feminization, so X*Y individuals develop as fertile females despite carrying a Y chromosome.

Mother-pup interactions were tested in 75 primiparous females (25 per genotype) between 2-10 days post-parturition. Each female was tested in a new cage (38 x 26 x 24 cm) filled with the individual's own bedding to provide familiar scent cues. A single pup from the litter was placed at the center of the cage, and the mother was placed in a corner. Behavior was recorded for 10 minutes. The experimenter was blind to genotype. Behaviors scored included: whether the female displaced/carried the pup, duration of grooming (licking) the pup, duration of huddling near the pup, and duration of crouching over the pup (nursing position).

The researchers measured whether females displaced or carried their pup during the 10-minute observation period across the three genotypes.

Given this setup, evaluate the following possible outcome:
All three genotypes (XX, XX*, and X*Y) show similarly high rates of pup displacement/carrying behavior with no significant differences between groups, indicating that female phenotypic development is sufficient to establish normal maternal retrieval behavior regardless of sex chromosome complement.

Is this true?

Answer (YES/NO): YES